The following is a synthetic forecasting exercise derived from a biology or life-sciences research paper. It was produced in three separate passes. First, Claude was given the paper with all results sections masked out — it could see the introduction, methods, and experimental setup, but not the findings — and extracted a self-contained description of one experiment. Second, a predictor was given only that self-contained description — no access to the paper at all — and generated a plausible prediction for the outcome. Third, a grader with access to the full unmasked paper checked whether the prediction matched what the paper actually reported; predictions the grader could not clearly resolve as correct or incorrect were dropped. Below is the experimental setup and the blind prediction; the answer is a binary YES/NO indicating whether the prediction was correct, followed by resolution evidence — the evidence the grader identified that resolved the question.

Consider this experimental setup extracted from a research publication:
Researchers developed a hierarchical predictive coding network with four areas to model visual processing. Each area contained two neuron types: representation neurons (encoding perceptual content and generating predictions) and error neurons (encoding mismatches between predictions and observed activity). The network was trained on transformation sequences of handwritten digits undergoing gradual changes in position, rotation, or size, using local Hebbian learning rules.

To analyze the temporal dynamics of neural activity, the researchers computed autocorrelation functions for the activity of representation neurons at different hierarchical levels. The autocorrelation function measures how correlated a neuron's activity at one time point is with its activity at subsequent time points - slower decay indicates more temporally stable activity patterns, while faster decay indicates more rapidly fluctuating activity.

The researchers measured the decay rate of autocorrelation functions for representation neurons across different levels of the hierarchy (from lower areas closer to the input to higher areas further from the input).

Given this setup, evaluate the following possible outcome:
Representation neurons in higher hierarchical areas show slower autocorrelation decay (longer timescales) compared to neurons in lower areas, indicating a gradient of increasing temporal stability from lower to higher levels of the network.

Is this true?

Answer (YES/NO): YES